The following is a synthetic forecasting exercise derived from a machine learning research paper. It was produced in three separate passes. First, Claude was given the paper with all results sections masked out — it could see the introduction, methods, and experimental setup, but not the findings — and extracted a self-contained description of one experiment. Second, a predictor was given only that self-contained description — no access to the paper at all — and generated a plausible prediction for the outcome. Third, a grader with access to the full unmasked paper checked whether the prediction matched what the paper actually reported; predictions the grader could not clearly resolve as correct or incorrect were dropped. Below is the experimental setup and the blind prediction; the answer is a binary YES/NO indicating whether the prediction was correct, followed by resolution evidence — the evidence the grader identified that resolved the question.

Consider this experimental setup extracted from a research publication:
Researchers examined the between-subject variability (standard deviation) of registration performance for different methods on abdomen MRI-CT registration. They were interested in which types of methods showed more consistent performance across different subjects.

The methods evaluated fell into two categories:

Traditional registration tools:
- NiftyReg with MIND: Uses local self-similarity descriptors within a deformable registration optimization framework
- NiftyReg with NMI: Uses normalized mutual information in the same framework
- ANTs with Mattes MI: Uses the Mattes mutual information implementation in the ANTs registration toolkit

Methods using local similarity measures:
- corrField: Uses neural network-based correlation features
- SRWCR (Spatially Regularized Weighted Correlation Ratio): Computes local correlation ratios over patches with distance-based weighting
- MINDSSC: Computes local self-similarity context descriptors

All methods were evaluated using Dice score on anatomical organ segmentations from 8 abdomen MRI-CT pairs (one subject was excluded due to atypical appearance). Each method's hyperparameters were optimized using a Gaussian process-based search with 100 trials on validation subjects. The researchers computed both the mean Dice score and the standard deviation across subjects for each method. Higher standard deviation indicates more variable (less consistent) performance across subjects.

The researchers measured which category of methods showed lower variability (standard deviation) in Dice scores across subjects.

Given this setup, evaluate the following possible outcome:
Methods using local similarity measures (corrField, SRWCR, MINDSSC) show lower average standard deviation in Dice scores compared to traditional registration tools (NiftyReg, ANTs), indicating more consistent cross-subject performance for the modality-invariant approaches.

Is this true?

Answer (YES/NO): YES